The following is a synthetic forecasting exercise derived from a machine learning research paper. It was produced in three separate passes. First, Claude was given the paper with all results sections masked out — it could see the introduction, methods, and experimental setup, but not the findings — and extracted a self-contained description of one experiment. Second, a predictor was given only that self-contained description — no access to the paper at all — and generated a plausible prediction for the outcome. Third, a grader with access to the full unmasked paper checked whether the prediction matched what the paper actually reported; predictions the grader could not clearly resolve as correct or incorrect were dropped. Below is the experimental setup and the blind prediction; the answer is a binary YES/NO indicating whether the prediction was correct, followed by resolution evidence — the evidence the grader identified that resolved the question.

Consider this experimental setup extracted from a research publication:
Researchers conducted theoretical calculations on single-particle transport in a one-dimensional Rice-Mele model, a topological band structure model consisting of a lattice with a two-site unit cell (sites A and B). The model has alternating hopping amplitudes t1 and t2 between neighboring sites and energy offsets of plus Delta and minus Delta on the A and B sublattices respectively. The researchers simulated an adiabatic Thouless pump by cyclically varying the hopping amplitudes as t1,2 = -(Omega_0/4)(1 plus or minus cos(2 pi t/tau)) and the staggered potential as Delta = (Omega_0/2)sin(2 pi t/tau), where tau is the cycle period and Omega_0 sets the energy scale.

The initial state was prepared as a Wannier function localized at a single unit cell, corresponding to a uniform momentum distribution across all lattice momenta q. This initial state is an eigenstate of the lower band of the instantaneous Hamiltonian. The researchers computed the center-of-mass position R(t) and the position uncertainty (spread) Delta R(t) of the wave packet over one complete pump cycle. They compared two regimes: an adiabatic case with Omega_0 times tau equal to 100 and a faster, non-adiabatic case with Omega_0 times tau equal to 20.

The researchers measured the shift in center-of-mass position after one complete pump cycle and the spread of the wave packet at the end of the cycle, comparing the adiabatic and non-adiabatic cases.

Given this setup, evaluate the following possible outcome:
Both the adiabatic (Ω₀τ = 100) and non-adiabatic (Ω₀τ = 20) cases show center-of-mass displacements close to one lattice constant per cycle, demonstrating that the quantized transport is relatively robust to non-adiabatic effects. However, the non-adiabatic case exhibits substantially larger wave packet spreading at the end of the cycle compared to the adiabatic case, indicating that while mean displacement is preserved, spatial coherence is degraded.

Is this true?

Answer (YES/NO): NO